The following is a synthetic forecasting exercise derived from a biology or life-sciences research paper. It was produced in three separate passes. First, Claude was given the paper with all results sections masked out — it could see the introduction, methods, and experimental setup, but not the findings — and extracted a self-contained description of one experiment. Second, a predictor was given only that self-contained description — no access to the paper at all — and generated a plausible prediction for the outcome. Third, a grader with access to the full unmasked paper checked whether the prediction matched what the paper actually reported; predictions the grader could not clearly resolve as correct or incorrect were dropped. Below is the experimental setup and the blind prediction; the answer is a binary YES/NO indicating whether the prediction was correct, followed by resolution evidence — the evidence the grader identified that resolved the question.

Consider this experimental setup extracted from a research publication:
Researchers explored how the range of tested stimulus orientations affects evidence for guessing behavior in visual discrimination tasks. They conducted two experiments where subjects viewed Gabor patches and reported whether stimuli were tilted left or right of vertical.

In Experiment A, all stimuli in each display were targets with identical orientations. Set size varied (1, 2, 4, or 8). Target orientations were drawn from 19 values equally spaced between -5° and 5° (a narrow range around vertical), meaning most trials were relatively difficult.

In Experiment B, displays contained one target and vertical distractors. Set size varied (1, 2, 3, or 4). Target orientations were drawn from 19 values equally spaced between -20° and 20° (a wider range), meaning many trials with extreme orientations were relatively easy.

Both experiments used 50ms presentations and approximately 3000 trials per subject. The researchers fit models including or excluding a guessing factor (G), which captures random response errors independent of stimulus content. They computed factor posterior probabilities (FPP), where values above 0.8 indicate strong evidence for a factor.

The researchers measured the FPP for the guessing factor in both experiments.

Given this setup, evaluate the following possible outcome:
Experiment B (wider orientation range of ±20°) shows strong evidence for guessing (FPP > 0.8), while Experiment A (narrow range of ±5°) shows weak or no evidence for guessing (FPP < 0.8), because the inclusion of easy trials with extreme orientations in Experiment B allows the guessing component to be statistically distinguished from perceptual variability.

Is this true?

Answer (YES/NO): YES